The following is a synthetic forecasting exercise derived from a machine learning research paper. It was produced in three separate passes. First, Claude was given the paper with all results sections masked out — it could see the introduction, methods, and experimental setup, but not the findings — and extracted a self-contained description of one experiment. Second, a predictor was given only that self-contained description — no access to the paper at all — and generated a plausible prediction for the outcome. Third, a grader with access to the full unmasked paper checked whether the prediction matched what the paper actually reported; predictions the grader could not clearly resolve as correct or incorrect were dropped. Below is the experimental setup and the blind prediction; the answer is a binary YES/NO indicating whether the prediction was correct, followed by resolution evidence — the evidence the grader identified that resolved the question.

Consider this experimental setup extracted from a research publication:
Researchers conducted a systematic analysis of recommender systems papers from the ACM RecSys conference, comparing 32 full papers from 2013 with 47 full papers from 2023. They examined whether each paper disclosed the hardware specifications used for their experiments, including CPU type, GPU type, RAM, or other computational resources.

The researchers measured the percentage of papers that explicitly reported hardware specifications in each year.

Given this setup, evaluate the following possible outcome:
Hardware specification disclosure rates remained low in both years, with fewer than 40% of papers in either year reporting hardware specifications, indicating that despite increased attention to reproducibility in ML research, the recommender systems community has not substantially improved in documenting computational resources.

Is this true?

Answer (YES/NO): NO